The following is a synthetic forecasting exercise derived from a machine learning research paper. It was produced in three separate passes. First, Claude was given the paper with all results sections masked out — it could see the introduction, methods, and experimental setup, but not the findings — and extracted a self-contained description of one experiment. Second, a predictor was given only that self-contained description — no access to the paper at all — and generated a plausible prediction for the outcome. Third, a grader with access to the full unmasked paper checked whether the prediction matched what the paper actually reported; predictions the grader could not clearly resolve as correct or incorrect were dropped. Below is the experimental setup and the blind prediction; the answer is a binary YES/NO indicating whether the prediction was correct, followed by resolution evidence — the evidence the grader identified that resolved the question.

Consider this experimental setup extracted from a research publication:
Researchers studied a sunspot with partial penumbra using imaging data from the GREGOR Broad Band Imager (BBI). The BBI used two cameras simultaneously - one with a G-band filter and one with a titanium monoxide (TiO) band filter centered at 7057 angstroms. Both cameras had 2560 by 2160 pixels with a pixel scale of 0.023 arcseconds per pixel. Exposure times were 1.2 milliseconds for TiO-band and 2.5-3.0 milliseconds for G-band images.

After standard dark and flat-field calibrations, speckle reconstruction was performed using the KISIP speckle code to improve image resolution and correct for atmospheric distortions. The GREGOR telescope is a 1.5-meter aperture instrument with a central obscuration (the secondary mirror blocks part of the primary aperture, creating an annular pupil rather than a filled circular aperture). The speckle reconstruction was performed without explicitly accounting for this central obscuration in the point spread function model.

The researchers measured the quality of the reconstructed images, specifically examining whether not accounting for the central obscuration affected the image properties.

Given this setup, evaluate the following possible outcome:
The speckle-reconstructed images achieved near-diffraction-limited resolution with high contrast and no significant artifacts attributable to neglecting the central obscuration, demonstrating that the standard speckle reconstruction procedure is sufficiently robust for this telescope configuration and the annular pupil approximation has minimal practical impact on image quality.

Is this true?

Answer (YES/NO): NO